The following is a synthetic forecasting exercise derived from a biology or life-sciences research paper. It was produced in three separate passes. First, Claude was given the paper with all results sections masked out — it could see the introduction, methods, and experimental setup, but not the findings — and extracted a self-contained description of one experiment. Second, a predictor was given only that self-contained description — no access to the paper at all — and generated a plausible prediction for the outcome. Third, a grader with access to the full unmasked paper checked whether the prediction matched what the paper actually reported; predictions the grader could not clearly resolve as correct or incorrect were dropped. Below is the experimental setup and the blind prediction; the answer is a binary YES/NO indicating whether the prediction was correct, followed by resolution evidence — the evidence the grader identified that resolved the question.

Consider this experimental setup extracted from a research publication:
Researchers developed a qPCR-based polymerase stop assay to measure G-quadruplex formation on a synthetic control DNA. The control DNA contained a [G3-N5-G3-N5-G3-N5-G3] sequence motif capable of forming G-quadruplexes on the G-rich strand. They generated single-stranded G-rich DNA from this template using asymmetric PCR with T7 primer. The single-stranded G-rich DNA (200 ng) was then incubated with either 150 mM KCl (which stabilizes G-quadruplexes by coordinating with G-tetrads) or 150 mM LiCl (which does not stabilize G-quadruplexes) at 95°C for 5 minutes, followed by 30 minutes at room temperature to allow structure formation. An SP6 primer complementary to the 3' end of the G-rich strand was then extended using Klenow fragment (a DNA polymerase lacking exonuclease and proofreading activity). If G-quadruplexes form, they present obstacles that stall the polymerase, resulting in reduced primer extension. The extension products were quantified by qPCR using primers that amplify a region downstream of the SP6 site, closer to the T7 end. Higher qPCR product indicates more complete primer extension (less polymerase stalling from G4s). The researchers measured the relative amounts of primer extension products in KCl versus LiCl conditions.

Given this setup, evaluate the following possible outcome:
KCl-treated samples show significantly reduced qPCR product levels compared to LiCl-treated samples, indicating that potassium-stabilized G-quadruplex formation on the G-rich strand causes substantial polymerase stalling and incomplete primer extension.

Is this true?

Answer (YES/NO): YES